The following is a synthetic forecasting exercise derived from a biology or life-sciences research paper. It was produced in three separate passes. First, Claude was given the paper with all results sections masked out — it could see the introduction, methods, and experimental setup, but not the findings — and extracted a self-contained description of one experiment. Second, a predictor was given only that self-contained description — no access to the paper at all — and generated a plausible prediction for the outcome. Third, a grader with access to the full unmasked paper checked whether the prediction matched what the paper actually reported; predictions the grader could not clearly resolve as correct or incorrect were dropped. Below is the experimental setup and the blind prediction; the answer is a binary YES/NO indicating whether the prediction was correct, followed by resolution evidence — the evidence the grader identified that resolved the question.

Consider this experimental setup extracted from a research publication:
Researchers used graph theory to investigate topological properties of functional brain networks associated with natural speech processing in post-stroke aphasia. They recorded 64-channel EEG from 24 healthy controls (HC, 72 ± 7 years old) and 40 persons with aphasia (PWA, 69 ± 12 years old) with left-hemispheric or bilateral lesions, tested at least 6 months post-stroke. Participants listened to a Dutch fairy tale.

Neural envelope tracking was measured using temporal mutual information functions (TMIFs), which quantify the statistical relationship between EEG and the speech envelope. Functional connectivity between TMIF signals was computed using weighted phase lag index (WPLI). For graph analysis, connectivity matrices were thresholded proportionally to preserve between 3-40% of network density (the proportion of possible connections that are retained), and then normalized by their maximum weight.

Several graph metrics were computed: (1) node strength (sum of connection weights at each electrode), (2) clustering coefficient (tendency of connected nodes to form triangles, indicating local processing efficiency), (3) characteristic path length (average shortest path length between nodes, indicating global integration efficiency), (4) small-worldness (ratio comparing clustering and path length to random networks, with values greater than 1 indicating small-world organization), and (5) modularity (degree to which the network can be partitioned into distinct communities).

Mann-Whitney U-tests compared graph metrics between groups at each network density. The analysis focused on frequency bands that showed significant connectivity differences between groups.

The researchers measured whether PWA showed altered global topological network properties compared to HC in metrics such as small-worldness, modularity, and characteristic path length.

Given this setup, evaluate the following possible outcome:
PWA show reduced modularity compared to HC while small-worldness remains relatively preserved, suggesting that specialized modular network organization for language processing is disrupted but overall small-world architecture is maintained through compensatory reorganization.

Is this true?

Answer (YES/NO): NO